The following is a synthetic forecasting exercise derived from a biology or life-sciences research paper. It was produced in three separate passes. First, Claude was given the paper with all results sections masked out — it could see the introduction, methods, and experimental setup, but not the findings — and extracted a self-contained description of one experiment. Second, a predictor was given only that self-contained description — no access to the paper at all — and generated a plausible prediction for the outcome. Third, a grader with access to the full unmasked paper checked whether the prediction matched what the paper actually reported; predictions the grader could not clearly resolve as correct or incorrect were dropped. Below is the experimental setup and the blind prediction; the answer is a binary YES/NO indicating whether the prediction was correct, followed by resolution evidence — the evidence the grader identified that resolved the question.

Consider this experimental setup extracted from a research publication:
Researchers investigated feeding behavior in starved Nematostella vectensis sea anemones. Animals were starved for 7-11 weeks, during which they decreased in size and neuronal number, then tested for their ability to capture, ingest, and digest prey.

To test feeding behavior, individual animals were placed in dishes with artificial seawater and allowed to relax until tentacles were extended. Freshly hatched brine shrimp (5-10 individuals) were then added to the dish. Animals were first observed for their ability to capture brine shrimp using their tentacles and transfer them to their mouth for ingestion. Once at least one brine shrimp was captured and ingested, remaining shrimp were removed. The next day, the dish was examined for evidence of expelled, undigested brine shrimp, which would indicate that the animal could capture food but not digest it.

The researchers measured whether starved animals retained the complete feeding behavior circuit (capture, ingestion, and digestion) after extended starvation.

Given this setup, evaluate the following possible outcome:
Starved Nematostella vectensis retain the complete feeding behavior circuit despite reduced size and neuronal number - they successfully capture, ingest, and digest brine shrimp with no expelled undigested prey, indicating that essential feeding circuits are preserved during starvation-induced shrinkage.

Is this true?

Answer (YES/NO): YES